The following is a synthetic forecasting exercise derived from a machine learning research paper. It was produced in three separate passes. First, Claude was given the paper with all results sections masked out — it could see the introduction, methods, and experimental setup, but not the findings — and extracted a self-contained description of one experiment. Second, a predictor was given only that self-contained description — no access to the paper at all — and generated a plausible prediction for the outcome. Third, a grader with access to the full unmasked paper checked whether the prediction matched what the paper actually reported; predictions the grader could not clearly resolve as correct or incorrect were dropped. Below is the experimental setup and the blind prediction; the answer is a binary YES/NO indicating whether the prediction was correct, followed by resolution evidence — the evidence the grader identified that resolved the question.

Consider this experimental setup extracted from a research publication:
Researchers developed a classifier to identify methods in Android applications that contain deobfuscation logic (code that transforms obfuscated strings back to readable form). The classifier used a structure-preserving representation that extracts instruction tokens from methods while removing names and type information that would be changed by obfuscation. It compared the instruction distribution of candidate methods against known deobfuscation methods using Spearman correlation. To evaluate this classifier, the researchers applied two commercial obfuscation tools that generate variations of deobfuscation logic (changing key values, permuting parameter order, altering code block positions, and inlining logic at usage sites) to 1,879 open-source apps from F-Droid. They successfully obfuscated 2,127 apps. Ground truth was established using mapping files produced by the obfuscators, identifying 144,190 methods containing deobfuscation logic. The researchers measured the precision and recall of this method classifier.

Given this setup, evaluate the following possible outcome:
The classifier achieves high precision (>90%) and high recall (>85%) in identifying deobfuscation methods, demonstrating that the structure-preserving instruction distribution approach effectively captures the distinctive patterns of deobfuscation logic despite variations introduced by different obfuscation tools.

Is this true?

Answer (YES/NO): YES